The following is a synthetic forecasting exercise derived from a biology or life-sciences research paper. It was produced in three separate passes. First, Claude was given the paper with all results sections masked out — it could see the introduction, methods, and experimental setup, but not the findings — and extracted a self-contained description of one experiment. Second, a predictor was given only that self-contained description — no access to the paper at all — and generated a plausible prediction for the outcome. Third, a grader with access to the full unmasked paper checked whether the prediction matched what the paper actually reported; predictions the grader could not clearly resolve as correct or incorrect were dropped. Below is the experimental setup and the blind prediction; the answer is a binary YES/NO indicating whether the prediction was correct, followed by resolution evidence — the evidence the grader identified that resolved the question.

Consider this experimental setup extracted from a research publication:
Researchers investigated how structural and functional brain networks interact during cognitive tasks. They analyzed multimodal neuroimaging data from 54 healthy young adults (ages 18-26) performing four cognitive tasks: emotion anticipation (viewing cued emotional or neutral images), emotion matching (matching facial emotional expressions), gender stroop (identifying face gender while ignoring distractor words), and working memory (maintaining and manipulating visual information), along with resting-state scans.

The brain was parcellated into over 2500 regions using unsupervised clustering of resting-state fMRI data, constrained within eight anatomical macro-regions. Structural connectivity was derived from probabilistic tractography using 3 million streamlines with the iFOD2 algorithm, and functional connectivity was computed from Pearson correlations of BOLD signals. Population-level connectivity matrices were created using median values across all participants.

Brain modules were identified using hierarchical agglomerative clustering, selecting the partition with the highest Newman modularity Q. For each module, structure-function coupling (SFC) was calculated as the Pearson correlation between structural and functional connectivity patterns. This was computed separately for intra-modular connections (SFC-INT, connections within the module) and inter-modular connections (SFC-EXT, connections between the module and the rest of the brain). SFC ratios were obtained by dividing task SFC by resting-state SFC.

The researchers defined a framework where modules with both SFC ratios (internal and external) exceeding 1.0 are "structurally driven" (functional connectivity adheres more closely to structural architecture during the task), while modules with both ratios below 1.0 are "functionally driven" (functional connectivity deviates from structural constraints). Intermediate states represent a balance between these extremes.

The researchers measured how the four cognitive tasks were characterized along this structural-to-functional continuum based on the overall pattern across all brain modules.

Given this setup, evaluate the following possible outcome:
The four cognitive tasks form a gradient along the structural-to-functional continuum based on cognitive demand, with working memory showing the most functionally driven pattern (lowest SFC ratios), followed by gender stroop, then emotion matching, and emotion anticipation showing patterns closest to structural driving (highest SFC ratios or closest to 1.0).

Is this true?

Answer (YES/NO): NO